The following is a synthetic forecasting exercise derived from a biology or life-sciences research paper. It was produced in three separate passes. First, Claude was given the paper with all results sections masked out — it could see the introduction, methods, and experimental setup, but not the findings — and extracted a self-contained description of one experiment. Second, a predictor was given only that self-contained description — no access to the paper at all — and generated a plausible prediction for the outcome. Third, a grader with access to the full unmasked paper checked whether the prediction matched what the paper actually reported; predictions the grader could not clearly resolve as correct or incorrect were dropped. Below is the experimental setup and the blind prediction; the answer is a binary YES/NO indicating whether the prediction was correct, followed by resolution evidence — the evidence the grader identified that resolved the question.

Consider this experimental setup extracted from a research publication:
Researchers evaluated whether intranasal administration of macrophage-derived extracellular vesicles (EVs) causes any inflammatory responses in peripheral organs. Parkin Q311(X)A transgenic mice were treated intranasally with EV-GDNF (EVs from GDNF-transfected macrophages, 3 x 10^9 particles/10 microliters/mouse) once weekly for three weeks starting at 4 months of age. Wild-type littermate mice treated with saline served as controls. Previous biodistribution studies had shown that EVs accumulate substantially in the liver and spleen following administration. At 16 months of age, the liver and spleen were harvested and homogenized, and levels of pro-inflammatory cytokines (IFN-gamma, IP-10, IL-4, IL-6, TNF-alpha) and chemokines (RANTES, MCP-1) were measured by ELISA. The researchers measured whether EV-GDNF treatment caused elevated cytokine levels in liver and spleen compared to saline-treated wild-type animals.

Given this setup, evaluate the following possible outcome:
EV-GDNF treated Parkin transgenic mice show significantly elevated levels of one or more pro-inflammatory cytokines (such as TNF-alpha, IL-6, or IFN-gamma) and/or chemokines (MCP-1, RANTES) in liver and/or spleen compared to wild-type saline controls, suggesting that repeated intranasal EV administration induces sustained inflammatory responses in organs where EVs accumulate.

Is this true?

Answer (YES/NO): NO